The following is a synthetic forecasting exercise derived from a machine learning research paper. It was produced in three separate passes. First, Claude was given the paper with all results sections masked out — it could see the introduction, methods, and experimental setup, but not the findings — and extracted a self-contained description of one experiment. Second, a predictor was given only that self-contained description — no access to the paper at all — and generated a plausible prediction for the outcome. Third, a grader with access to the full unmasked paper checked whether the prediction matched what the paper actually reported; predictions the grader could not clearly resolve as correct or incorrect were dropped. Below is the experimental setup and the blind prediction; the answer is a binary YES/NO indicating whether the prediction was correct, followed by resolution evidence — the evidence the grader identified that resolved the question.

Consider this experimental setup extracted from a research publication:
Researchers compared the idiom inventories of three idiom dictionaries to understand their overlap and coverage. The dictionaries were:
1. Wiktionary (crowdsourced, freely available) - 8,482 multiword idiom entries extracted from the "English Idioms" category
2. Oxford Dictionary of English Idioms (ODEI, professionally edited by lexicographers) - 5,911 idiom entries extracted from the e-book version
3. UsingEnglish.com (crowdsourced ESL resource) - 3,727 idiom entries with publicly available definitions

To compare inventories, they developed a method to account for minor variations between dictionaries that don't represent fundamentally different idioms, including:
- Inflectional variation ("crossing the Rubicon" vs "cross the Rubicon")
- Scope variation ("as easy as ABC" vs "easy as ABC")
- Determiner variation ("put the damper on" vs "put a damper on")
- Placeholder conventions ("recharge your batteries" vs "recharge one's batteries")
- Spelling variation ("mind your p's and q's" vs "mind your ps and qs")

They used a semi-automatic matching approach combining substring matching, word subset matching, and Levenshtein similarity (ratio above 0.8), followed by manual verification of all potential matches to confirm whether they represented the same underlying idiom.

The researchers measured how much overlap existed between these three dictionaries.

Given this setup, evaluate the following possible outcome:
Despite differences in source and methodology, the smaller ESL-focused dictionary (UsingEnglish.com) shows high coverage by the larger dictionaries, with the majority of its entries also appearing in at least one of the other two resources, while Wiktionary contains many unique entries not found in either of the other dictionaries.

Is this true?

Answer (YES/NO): NO